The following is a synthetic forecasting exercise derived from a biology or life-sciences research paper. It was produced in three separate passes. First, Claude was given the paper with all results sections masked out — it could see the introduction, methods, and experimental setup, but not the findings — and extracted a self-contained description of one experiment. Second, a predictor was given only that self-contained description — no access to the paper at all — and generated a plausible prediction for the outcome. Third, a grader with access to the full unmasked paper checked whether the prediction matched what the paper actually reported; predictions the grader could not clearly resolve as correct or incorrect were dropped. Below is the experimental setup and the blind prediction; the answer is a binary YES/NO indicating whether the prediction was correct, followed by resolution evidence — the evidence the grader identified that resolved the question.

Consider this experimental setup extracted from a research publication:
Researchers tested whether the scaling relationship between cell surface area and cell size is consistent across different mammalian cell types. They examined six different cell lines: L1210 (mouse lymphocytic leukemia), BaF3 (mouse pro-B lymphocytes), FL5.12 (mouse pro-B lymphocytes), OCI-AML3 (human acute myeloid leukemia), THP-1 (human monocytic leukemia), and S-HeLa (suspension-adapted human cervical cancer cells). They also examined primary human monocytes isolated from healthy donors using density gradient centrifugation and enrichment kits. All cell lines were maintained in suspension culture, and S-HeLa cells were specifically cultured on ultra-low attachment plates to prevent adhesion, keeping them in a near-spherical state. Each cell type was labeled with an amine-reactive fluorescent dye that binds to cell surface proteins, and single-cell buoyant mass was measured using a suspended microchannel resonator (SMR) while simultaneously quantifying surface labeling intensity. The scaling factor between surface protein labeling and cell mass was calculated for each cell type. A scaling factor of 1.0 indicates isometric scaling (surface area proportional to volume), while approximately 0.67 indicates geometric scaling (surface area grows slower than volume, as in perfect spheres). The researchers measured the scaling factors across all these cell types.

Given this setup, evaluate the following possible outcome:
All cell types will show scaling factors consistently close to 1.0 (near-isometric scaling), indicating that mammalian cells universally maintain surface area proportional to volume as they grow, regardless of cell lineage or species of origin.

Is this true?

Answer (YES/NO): YES